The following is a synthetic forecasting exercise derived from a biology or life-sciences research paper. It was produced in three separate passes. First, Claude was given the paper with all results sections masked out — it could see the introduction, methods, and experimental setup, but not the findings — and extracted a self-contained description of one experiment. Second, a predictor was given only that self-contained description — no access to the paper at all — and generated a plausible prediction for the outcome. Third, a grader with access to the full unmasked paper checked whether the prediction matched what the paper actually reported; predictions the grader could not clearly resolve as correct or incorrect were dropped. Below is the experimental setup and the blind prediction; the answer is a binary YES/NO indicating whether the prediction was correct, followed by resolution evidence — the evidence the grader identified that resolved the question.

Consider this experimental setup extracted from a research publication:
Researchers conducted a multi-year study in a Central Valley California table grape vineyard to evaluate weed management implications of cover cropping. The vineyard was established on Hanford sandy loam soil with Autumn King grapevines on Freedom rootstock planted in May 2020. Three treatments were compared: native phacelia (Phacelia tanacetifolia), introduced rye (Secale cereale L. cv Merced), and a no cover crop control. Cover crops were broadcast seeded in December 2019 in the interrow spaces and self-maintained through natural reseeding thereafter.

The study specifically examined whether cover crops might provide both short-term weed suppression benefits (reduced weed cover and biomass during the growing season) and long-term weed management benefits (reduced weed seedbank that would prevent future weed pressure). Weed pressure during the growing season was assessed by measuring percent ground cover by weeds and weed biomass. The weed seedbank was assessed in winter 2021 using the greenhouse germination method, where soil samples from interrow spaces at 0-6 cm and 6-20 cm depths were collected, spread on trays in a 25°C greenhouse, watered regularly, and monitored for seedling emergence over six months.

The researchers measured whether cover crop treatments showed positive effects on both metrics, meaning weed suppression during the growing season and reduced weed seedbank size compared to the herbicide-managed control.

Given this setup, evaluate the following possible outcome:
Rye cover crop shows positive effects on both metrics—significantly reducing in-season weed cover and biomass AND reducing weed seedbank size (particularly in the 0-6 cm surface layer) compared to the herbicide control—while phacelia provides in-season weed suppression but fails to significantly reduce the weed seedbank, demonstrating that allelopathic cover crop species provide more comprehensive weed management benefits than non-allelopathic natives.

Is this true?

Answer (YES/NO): NO